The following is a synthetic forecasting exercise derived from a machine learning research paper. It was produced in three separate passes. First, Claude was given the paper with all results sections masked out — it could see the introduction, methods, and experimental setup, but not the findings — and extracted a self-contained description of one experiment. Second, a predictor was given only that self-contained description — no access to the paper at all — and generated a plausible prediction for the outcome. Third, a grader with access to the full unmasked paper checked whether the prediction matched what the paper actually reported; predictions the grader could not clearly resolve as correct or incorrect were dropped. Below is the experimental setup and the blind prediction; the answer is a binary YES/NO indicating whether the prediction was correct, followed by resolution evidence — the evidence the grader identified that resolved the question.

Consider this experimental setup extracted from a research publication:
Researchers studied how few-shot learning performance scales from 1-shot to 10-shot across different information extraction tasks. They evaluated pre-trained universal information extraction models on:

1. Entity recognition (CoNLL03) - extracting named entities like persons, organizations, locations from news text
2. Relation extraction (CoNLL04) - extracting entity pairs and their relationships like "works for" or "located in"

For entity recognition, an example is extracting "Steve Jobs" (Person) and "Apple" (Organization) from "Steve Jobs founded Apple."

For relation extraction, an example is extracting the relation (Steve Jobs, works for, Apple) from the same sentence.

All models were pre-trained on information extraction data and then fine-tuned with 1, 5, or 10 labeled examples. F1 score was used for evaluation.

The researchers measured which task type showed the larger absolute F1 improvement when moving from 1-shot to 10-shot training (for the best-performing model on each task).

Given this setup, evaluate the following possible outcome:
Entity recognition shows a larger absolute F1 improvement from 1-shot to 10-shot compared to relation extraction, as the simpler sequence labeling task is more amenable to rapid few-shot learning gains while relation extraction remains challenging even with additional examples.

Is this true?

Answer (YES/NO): NO